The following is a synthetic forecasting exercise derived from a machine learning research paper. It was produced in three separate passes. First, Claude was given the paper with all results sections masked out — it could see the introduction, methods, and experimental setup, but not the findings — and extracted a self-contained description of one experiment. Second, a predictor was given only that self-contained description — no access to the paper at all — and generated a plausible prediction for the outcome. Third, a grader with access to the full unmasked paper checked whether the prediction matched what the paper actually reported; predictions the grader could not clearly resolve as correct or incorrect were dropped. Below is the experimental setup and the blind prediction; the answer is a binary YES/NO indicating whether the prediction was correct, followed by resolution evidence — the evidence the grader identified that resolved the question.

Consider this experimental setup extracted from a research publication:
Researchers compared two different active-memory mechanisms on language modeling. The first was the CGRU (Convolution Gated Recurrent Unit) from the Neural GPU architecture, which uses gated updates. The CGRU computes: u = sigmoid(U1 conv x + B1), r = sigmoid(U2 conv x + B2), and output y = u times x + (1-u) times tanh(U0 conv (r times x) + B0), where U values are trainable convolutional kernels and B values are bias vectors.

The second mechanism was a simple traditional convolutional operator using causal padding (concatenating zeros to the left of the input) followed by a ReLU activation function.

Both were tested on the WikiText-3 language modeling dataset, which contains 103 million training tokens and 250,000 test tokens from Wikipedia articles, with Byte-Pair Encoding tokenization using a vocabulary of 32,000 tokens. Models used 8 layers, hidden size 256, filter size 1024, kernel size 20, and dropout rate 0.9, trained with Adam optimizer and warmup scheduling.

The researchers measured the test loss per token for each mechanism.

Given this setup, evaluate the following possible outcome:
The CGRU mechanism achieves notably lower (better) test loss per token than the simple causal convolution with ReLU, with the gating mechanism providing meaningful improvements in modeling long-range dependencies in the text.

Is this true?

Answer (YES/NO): NO